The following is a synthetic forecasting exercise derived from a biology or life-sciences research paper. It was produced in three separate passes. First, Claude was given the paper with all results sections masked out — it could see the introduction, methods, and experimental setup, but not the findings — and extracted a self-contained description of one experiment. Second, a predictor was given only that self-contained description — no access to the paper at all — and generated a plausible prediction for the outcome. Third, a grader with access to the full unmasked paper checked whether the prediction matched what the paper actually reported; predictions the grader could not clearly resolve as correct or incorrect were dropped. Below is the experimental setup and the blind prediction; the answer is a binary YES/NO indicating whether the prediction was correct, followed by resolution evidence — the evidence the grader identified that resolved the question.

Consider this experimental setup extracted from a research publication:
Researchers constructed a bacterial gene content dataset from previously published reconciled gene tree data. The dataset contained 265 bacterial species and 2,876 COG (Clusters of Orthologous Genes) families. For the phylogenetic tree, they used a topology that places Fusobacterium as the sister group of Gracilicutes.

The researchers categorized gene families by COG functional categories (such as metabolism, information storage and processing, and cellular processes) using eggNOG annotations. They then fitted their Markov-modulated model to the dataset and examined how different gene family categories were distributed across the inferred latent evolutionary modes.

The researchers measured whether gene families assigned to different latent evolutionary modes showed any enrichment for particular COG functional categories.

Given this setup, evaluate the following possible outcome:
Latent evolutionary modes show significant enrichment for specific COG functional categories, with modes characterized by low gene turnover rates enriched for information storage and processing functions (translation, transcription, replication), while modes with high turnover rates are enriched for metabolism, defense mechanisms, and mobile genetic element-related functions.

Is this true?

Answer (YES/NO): NO